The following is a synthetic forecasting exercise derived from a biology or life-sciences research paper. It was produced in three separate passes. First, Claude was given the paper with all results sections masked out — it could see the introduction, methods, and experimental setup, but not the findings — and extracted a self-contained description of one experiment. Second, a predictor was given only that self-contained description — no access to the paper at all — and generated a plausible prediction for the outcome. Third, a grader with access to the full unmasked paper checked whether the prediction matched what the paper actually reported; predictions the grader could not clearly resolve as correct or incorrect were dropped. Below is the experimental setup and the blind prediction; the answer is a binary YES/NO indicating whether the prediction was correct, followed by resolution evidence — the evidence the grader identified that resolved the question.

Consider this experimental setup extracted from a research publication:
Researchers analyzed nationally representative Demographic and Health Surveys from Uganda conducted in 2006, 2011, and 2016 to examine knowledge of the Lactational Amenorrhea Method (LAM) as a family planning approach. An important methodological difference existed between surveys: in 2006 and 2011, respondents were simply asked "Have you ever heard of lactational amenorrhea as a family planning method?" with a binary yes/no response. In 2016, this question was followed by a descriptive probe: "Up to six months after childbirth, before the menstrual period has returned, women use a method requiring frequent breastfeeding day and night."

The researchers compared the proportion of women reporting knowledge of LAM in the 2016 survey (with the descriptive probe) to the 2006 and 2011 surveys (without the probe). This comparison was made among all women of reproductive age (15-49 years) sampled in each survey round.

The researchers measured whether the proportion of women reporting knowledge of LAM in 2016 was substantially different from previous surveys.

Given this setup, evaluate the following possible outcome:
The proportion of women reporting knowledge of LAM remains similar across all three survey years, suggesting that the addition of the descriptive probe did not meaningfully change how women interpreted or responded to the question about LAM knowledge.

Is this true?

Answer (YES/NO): NO